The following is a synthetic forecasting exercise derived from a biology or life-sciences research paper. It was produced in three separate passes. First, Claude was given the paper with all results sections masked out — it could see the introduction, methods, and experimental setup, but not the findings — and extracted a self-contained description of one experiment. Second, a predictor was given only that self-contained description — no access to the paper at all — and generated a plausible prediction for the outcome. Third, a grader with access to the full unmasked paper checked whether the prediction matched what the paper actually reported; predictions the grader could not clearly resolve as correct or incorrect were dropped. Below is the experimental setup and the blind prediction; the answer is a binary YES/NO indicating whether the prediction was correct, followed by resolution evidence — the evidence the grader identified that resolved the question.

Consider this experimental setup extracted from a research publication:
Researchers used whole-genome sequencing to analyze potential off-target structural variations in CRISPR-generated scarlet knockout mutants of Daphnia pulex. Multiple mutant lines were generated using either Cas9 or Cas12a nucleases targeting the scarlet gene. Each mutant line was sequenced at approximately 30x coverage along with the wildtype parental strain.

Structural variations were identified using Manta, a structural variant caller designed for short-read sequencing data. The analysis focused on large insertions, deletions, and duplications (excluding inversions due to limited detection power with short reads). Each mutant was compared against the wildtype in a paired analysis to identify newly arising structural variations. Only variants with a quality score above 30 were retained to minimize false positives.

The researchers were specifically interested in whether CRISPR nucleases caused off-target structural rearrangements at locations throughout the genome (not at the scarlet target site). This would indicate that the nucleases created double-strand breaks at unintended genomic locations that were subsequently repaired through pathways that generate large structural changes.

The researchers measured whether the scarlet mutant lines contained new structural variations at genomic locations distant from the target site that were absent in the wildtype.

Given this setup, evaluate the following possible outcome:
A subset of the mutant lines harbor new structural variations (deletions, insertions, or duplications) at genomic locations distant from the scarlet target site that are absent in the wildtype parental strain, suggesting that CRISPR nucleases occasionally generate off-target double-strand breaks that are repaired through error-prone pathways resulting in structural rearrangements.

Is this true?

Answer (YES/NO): NO